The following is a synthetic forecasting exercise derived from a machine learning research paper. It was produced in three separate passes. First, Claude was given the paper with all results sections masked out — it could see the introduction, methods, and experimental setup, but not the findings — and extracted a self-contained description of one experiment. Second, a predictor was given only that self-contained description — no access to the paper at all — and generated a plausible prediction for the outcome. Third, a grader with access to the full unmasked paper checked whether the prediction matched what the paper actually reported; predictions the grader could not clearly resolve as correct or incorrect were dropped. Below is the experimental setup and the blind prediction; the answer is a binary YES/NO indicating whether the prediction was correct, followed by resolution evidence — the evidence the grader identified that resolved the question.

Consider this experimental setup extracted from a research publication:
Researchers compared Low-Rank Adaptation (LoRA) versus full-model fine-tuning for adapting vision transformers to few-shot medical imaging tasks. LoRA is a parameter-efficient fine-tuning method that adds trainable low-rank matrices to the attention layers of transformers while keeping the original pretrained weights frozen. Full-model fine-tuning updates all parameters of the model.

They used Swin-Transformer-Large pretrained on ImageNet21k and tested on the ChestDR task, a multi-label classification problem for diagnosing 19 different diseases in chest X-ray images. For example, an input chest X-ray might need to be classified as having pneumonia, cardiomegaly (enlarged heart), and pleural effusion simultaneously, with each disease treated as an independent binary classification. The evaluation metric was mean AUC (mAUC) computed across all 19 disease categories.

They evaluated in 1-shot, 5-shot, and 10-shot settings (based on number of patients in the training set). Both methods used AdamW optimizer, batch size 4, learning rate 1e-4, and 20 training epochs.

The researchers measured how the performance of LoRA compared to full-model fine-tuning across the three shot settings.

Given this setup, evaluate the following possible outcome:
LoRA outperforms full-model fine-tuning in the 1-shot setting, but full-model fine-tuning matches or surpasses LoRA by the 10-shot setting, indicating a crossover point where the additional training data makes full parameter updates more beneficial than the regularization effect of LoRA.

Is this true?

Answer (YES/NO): NO